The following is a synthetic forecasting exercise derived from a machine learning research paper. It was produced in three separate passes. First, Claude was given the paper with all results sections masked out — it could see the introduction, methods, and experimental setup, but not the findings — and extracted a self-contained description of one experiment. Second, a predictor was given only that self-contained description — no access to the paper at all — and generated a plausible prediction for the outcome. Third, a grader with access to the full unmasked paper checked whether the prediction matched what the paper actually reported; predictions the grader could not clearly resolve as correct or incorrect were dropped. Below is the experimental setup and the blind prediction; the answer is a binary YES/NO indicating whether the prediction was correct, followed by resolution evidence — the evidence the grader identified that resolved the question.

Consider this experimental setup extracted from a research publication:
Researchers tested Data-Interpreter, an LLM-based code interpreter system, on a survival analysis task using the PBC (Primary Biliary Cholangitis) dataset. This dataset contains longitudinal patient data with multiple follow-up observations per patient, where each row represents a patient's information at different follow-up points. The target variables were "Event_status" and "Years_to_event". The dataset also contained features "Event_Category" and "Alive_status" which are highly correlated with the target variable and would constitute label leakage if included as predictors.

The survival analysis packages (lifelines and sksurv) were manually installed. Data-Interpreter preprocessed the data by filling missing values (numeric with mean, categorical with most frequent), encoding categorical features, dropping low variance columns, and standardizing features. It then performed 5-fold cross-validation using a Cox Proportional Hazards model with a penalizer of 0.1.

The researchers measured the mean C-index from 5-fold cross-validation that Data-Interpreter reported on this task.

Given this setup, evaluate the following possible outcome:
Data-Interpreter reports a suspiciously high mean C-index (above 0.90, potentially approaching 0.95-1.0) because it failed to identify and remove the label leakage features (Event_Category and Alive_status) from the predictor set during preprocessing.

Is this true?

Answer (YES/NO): NO